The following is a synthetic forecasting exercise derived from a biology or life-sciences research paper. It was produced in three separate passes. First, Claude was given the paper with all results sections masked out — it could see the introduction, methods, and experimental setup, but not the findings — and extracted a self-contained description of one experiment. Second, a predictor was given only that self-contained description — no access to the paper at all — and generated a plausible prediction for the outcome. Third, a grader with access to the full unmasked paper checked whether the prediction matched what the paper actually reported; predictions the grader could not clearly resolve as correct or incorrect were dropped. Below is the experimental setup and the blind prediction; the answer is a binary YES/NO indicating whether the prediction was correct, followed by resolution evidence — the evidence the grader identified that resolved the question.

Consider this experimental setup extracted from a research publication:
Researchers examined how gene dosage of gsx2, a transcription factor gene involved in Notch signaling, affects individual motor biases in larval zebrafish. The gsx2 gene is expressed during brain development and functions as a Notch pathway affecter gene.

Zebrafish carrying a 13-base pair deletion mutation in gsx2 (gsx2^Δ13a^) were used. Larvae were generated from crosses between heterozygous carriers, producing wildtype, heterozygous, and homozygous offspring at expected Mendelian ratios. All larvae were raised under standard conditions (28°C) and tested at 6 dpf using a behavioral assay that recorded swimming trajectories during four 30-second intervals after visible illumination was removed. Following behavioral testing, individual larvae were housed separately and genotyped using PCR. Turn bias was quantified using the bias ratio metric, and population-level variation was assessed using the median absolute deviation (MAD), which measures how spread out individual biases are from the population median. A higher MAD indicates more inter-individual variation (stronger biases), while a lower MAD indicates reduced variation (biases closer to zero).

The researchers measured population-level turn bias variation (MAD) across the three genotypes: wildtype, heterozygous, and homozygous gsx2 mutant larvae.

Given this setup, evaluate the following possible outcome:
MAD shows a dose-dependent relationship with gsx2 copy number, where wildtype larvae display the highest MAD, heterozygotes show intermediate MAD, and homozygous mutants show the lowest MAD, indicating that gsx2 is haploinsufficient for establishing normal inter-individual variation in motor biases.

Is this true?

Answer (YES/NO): NO